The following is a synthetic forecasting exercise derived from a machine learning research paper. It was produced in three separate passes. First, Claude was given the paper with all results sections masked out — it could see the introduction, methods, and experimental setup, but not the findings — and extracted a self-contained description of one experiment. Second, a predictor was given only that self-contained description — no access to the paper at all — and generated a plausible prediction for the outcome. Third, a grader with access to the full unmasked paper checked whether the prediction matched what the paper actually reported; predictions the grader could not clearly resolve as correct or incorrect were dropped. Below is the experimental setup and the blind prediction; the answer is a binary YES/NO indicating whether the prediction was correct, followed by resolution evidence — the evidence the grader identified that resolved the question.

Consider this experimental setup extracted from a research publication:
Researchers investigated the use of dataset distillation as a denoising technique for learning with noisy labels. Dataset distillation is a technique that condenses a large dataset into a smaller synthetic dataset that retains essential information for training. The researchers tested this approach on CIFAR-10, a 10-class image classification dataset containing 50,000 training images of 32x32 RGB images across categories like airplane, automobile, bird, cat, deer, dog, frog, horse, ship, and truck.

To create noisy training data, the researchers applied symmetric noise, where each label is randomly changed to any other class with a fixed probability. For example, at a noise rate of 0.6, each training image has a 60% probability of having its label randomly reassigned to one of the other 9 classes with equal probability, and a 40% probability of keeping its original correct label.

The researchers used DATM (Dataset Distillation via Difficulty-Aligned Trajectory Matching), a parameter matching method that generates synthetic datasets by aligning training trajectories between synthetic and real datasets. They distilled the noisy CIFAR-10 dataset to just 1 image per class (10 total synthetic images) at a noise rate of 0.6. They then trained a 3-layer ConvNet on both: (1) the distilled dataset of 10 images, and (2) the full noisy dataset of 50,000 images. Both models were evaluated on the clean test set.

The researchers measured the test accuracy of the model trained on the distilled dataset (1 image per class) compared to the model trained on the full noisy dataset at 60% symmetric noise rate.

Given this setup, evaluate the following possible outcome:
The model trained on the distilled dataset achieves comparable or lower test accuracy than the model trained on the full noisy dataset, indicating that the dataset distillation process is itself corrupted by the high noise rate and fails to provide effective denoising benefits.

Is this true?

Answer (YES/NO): NO